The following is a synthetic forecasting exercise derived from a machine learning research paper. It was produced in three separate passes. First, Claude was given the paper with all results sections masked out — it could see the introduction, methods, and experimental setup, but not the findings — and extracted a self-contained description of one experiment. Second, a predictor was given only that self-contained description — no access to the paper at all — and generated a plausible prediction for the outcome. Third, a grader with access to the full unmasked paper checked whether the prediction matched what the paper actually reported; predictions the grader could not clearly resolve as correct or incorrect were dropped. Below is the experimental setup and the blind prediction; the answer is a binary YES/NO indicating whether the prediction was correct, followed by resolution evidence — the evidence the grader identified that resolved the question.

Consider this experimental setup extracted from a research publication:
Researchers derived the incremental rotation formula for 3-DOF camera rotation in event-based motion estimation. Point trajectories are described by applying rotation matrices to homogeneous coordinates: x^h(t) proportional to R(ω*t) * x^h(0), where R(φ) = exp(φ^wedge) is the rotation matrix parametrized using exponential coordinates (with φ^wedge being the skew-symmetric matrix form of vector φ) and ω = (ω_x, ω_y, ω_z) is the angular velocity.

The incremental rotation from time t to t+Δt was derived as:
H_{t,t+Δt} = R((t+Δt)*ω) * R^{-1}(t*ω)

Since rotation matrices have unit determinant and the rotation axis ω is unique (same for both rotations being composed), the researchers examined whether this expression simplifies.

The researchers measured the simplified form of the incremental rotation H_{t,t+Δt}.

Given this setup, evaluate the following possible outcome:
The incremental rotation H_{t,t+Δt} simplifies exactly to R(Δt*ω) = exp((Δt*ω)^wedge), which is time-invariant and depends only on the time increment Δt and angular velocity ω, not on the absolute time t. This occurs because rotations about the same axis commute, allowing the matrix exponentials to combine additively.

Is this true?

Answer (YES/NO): YES